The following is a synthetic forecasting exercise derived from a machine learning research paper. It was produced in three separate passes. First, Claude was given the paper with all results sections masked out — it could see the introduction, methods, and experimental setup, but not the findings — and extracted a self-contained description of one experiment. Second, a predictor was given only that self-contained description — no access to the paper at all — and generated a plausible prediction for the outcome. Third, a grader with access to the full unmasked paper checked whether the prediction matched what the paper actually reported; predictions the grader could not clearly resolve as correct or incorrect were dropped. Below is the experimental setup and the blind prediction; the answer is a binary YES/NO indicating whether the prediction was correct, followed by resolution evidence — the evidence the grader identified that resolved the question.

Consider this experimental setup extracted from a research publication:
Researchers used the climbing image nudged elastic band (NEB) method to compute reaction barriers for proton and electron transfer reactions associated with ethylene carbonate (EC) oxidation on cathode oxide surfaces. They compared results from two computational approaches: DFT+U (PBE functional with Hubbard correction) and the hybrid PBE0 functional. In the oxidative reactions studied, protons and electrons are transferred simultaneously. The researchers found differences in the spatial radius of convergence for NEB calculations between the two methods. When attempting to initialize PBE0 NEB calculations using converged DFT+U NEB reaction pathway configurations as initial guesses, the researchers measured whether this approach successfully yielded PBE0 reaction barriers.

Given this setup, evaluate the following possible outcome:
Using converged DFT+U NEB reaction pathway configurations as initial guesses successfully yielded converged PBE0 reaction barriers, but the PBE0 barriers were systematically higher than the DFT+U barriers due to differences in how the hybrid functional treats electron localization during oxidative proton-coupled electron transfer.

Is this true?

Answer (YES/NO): NO